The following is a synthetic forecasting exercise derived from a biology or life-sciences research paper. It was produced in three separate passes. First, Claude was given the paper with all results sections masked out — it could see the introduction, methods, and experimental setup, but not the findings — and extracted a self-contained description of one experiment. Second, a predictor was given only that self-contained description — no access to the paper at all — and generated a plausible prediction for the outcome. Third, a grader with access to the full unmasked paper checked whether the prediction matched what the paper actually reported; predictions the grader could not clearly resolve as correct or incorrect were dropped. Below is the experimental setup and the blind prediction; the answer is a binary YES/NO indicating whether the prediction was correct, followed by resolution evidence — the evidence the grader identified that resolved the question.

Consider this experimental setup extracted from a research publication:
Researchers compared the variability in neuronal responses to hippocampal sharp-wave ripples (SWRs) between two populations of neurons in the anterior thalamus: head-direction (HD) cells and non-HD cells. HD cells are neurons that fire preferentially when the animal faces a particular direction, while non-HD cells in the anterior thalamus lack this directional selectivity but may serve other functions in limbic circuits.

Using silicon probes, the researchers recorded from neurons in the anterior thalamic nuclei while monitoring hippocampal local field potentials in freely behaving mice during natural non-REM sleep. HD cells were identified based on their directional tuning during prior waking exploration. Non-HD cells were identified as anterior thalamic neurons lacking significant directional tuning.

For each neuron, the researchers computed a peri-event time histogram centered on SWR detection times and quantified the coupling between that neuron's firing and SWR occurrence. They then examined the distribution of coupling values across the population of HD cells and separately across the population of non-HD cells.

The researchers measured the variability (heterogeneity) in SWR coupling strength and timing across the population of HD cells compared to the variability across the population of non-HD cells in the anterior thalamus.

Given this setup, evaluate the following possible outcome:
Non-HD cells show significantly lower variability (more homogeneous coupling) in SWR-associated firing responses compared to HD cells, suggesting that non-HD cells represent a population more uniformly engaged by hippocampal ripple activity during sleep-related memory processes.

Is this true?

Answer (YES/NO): NO